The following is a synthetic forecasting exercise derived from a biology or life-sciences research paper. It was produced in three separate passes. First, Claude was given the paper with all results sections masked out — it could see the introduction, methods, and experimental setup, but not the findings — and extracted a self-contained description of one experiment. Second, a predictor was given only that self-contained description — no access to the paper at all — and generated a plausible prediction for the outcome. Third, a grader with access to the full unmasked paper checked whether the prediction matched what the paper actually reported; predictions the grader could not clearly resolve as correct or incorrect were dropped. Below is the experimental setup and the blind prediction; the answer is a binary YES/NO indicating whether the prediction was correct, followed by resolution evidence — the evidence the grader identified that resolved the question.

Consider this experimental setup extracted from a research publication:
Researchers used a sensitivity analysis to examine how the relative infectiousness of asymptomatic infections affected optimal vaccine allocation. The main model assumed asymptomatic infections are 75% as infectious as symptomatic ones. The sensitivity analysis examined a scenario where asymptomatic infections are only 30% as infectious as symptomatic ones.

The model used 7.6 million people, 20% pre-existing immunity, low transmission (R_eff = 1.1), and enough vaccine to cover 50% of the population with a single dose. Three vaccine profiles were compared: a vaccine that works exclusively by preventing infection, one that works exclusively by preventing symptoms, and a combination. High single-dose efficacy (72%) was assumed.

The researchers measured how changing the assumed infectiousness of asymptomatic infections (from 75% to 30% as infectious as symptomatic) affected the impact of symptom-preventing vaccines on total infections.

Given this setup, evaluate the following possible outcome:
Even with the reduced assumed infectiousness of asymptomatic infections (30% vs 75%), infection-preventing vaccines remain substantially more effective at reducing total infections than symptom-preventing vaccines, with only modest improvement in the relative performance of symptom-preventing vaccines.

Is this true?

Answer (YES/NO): NO